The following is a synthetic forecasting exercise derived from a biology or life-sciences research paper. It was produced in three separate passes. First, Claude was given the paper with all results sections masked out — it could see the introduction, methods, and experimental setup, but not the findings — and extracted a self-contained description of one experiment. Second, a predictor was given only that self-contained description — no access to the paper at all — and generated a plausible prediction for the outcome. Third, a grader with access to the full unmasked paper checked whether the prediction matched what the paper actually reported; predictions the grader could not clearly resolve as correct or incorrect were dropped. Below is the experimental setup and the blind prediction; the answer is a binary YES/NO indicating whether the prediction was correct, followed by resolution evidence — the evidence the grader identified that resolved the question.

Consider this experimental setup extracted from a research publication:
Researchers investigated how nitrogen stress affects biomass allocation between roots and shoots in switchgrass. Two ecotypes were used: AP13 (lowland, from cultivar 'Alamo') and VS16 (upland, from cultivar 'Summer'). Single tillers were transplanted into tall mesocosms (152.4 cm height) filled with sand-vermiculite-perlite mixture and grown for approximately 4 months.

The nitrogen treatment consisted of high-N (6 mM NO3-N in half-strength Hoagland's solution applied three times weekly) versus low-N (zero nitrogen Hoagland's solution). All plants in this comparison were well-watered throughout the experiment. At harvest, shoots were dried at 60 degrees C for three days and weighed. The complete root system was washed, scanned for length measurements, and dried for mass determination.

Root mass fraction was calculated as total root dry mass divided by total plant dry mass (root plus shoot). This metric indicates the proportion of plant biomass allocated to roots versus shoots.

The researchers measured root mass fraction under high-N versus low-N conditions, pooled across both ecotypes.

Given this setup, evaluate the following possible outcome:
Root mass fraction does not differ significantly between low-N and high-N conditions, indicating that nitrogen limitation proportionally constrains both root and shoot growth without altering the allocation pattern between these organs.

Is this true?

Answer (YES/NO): YES